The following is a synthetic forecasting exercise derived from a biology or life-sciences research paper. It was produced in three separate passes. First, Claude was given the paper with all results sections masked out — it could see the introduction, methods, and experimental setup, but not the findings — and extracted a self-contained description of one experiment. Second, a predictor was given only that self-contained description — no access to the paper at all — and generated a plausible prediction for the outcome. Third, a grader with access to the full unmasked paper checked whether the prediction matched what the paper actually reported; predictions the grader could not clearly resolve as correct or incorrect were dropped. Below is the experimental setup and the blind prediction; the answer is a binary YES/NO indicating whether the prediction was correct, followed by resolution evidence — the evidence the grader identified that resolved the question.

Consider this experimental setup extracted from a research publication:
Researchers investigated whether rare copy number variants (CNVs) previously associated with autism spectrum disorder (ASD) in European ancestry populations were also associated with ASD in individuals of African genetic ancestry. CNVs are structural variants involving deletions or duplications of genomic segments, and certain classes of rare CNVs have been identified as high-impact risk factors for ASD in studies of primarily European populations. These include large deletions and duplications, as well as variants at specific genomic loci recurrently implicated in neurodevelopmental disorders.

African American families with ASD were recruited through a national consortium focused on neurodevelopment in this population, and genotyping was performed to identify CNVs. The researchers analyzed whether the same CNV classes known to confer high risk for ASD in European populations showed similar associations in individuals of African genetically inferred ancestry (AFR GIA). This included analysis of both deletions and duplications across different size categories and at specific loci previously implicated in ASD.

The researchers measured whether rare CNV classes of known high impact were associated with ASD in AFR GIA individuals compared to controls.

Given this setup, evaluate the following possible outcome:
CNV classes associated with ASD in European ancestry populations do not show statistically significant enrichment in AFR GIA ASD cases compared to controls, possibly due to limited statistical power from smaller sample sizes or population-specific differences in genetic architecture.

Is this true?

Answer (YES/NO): NO